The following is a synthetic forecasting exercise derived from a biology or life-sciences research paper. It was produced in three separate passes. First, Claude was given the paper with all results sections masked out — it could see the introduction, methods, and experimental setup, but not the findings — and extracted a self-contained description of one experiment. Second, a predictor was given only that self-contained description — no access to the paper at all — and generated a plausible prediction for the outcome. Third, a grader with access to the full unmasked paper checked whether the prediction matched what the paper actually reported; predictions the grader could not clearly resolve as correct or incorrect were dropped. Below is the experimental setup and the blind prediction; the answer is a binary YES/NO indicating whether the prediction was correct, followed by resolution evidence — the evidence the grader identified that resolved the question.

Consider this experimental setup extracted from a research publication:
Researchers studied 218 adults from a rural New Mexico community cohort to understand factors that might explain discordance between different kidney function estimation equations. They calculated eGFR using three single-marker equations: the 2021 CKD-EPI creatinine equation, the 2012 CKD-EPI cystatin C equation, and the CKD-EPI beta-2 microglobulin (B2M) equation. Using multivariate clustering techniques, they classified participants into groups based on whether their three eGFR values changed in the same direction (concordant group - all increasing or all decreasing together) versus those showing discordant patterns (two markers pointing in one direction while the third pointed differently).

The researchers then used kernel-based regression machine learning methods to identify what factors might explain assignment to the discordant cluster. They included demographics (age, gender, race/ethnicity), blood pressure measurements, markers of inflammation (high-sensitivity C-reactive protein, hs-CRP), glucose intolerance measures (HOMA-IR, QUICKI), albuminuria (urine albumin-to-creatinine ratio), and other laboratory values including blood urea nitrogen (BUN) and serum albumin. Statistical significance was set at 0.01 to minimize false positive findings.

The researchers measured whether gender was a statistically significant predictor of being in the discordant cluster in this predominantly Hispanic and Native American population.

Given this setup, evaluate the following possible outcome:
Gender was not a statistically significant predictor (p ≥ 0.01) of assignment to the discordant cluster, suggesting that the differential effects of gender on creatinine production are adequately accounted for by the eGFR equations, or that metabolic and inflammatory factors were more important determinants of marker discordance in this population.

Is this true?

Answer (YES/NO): YES